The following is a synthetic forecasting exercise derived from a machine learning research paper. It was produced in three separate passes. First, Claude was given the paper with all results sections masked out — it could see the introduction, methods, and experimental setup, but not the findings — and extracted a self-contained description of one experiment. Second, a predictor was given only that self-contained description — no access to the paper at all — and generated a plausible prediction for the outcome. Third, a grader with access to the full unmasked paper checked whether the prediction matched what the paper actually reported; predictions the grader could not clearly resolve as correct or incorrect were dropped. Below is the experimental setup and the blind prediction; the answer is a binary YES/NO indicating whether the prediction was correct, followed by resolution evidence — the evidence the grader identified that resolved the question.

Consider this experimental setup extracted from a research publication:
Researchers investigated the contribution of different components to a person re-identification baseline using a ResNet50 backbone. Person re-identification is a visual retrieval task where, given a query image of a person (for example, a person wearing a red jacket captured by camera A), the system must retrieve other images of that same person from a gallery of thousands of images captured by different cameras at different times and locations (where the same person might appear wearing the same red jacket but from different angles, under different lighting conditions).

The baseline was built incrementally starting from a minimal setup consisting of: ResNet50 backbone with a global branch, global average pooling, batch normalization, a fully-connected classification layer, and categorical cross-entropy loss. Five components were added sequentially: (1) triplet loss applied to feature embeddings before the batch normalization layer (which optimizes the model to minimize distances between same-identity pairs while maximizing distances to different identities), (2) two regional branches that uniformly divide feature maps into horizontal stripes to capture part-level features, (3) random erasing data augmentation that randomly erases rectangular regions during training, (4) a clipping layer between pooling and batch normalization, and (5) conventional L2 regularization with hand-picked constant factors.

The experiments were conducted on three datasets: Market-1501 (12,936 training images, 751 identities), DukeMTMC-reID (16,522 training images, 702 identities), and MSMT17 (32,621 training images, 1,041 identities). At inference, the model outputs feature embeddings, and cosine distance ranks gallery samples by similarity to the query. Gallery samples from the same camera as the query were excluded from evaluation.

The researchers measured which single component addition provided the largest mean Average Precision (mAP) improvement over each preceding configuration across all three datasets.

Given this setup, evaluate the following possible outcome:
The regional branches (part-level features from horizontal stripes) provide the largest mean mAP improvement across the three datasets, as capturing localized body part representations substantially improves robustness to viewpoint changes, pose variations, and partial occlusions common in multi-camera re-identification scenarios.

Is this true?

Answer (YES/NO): NO